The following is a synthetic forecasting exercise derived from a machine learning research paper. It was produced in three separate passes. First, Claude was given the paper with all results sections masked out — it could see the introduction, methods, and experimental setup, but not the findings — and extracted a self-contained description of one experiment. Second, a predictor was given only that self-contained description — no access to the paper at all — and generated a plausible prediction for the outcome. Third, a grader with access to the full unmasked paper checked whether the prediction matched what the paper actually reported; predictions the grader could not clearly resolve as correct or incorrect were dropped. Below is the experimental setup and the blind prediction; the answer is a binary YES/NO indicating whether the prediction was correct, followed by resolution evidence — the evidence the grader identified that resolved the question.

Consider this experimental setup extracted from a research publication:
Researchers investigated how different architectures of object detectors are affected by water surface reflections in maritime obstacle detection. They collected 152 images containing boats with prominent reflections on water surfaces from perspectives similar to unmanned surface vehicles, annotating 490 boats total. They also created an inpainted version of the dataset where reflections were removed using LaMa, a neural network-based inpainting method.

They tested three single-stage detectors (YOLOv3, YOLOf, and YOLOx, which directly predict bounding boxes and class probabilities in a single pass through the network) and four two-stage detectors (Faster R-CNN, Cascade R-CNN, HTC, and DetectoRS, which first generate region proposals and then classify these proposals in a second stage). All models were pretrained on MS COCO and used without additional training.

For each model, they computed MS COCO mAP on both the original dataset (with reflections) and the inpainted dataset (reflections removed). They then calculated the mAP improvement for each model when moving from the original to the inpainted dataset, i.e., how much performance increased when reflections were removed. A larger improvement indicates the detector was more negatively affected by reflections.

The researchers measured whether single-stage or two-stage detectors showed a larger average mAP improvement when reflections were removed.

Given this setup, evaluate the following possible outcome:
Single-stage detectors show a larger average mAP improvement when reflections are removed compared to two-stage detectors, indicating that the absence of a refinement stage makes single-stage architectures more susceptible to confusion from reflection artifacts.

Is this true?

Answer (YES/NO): YES